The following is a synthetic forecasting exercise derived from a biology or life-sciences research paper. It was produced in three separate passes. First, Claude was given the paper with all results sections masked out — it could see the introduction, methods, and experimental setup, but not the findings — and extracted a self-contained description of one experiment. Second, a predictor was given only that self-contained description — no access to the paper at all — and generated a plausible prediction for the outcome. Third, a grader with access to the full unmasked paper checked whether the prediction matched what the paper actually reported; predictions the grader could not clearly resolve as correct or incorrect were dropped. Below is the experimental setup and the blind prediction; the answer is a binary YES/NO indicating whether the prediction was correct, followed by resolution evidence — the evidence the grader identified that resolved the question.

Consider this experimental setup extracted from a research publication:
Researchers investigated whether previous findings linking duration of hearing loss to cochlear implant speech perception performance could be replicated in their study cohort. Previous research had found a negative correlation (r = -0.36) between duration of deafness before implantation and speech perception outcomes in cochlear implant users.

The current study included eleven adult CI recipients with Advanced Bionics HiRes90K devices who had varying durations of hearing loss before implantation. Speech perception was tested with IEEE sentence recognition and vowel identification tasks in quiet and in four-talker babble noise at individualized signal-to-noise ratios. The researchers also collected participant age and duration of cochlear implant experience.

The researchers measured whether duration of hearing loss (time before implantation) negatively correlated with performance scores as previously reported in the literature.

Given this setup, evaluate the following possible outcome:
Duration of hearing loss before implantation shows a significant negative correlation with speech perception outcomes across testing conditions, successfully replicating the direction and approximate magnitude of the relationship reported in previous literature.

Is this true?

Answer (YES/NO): NO